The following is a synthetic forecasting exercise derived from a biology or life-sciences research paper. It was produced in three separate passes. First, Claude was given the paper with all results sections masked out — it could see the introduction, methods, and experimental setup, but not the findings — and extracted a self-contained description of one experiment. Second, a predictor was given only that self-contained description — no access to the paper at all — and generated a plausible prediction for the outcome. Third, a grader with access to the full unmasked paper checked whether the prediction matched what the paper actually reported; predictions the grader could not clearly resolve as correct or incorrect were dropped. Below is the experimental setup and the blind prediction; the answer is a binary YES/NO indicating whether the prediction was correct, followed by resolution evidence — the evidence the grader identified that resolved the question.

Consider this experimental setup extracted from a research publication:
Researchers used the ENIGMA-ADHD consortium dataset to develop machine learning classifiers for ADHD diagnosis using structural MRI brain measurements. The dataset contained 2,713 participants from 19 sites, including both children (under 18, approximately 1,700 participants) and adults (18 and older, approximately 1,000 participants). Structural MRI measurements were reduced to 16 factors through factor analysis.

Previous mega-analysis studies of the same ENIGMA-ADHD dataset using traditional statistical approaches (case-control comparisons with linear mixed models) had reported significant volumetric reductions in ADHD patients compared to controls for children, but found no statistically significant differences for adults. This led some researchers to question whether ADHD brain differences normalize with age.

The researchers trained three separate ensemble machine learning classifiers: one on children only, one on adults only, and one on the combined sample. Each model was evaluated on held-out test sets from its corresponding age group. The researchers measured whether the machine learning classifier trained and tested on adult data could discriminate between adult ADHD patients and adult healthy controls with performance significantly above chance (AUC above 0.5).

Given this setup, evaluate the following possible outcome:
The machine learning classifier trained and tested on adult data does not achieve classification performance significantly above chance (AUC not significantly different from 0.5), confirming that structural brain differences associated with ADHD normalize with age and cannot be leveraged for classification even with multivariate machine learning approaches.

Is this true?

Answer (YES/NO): NO